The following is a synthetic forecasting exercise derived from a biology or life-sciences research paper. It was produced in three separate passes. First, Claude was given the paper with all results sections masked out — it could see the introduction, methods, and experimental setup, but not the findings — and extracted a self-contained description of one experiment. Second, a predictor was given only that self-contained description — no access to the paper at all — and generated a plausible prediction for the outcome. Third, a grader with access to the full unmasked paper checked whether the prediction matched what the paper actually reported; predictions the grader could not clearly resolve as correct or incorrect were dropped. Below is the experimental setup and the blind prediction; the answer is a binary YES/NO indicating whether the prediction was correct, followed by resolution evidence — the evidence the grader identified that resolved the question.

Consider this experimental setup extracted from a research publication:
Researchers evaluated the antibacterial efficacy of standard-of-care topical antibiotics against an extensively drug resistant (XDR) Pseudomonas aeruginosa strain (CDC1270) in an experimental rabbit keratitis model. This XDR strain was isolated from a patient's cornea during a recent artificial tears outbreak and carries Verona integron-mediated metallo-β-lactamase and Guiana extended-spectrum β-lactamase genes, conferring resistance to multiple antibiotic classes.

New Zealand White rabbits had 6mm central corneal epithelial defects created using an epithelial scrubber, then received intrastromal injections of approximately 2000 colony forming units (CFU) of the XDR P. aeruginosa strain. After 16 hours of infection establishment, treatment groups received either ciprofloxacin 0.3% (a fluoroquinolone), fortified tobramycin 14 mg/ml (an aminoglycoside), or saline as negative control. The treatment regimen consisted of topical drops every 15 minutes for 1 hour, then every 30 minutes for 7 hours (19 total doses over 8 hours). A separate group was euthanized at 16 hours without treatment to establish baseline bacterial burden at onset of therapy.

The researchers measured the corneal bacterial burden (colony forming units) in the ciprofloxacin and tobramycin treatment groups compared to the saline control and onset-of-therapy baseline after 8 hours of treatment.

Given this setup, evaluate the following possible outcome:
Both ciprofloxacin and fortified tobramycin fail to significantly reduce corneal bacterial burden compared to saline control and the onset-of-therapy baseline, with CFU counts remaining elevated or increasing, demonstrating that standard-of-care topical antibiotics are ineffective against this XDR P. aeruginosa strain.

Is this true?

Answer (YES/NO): NO